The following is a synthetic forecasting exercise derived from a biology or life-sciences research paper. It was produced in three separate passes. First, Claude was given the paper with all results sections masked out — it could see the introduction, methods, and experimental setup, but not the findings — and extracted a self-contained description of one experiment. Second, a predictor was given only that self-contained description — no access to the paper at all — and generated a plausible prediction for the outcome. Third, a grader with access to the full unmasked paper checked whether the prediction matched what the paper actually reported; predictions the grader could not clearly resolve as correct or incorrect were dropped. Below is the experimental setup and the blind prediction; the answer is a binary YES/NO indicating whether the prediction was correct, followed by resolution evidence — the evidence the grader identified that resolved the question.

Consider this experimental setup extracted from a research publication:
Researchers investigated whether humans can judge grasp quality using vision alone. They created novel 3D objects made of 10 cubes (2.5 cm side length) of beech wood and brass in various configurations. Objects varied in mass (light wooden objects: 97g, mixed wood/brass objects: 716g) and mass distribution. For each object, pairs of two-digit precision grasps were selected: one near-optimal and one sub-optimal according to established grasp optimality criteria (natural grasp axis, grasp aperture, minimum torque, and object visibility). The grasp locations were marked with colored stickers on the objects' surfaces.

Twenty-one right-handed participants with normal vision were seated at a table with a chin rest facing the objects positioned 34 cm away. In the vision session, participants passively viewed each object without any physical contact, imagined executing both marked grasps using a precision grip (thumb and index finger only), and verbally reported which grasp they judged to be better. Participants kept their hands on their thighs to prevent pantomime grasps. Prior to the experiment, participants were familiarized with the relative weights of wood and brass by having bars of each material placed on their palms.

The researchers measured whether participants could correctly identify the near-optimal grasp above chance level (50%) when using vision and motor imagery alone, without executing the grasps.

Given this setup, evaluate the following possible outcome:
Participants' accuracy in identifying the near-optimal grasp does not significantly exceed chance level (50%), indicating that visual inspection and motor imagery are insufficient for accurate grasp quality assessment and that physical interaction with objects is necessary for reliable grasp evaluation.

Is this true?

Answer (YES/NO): NO